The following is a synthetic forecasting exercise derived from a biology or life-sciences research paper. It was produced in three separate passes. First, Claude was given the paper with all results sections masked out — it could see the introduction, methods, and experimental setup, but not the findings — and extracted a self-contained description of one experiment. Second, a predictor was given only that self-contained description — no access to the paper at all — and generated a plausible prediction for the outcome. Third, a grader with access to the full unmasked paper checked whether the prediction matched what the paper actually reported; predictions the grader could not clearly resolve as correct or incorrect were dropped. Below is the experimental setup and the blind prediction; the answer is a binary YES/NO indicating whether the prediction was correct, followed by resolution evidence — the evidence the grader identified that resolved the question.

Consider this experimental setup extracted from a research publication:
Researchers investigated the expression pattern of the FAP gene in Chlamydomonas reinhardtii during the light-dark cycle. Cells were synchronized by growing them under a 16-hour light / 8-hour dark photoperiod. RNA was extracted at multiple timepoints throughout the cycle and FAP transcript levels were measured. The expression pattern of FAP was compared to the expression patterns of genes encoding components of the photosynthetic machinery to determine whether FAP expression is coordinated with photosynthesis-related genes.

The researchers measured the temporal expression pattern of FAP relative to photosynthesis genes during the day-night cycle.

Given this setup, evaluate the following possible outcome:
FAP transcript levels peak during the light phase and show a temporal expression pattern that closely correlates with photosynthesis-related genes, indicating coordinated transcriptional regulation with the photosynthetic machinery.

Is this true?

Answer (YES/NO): YES